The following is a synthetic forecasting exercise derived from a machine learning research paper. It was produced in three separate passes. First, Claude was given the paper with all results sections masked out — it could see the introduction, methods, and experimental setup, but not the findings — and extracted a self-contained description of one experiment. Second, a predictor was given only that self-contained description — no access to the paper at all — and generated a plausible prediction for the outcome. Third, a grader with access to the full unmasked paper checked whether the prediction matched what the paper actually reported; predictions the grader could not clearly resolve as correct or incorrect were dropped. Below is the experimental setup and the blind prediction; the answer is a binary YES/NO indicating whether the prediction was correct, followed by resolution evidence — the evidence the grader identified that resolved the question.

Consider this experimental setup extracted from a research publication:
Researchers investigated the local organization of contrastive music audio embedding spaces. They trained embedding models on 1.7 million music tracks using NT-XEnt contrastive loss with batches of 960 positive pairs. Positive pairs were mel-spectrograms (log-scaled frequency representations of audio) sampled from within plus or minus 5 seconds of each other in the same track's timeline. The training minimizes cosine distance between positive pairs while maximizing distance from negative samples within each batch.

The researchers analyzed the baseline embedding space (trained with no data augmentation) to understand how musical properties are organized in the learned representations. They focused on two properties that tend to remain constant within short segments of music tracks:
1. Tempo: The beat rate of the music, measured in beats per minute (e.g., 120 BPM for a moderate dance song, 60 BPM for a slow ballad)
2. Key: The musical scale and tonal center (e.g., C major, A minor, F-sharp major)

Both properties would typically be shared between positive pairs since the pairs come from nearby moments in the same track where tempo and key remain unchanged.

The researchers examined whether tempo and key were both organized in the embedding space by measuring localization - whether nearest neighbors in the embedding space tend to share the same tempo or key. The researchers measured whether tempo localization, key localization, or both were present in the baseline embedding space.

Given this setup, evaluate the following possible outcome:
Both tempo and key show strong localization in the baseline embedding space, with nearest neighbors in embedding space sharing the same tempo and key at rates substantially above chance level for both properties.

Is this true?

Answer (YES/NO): YES